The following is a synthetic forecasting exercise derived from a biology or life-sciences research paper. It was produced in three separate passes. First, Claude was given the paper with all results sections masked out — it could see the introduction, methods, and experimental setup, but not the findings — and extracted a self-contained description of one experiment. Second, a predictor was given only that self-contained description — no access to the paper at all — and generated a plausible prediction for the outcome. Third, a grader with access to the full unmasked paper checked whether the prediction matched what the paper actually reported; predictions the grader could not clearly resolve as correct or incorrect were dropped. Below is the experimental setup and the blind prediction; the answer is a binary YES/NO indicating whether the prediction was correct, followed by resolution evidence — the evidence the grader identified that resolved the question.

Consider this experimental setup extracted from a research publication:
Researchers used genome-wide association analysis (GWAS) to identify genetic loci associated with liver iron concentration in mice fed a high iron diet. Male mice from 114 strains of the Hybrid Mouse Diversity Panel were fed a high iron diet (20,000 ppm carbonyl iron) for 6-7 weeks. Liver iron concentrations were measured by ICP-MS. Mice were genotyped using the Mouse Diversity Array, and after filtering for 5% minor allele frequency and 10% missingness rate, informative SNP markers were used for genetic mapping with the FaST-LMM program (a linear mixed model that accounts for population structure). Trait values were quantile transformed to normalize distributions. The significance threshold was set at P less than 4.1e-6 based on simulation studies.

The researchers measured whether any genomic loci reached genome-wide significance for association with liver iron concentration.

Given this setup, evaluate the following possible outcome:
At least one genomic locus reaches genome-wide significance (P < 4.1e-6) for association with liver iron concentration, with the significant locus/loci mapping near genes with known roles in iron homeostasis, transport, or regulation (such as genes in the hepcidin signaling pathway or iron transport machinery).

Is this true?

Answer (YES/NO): NO